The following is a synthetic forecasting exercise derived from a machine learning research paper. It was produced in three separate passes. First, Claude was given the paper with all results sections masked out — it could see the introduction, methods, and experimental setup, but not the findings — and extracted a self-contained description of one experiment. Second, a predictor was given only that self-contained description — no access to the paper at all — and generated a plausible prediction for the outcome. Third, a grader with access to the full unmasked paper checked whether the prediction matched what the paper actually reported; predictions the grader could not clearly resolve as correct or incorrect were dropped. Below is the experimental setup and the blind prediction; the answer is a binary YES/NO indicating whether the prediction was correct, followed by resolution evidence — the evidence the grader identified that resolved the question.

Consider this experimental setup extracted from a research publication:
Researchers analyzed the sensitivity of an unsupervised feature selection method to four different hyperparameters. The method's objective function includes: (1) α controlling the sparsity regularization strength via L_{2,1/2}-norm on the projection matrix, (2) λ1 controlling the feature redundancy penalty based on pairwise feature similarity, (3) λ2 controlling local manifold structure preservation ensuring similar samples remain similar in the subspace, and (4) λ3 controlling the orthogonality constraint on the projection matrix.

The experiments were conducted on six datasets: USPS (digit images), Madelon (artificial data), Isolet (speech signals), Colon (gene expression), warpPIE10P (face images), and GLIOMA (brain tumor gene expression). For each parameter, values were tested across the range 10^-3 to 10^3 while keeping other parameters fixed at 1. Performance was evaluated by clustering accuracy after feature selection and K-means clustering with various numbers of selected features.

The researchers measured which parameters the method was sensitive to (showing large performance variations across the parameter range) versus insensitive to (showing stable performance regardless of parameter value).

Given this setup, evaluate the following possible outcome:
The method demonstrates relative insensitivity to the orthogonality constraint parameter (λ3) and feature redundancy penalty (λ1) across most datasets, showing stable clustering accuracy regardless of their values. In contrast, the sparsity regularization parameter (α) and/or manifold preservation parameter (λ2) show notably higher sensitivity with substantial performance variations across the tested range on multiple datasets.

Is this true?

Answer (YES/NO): NO